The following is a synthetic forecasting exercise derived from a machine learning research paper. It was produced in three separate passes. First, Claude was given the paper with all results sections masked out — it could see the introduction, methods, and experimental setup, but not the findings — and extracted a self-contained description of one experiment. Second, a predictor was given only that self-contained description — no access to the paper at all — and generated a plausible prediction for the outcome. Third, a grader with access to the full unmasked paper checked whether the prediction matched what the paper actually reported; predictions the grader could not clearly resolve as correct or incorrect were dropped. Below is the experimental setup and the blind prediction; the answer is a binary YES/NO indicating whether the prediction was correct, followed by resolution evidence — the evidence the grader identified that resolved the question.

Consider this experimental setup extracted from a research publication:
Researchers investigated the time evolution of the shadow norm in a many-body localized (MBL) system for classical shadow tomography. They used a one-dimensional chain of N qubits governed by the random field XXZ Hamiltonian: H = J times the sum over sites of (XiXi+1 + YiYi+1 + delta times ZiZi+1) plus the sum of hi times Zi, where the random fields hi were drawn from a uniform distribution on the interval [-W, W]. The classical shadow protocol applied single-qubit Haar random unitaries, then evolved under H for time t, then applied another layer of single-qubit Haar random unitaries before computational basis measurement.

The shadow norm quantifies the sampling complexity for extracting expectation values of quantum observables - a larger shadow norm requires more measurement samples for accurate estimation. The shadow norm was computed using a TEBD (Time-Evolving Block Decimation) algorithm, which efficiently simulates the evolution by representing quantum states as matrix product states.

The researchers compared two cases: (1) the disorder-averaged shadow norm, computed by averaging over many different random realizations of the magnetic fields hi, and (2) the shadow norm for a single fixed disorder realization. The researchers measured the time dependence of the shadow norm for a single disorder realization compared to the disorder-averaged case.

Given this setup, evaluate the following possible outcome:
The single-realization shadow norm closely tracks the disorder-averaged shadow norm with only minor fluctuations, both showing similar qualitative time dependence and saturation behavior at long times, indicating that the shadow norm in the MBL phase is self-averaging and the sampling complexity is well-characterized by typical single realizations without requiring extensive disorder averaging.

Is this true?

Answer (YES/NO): NO